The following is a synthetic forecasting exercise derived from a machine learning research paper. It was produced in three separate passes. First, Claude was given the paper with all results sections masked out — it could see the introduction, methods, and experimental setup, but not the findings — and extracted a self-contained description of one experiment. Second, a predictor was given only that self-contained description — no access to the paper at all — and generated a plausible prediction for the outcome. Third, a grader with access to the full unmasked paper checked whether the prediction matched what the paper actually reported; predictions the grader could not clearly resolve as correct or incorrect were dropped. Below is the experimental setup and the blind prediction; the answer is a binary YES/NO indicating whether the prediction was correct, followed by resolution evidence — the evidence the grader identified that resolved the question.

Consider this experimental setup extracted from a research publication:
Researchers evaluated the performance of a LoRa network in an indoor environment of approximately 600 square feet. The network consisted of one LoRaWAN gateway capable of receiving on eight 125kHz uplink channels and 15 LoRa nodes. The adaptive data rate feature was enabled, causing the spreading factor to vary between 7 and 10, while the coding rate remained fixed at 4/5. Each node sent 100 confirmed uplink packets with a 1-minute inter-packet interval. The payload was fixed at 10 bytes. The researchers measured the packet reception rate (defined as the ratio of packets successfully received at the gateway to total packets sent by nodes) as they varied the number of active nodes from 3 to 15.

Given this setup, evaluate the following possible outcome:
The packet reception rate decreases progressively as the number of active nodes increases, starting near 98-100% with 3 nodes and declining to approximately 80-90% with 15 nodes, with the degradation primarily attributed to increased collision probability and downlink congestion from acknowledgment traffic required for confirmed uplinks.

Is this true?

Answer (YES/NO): NO